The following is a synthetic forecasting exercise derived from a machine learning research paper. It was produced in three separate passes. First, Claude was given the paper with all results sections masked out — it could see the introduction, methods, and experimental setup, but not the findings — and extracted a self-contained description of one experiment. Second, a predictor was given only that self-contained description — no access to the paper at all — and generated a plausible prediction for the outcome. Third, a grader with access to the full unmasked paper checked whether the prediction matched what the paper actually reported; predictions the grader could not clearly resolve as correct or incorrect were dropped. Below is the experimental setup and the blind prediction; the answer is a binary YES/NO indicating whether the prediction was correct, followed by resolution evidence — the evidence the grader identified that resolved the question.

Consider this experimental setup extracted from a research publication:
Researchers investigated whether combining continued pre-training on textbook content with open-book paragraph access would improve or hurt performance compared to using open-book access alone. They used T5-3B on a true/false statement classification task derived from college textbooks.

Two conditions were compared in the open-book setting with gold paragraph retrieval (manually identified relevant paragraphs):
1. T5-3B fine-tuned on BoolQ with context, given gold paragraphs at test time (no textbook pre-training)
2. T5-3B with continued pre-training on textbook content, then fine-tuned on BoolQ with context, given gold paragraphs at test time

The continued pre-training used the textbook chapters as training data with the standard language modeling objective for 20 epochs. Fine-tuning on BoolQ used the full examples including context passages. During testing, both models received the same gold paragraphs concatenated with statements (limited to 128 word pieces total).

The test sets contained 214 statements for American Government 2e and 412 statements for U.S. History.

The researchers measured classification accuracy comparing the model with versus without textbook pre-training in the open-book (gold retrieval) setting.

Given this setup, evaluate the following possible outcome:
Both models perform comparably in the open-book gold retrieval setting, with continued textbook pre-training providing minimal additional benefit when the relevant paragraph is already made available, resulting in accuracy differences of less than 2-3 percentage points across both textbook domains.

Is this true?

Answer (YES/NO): NO